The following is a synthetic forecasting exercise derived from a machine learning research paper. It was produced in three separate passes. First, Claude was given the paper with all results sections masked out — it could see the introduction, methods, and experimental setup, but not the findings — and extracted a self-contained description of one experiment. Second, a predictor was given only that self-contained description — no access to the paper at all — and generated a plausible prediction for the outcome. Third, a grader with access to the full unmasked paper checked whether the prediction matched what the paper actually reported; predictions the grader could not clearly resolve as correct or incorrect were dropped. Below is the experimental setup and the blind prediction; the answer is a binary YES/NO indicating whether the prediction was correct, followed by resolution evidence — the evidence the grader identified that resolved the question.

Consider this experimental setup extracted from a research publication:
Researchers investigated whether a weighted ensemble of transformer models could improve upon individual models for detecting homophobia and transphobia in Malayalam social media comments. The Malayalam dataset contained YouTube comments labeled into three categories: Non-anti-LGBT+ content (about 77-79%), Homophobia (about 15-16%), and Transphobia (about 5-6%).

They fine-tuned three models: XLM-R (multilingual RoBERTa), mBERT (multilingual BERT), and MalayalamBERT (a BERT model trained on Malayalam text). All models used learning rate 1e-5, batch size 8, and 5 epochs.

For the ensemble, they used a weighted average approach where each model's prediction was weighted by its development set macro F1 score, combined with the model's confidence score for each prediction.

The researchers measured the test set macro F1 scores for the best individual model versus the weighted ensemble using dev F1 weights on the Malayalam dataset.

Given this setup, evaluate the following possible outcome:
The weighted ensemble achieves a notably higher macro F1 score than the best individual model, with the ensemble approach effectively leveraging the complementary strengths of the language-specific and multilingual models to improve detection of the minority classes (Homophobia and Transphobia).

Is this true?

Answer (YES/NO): NO